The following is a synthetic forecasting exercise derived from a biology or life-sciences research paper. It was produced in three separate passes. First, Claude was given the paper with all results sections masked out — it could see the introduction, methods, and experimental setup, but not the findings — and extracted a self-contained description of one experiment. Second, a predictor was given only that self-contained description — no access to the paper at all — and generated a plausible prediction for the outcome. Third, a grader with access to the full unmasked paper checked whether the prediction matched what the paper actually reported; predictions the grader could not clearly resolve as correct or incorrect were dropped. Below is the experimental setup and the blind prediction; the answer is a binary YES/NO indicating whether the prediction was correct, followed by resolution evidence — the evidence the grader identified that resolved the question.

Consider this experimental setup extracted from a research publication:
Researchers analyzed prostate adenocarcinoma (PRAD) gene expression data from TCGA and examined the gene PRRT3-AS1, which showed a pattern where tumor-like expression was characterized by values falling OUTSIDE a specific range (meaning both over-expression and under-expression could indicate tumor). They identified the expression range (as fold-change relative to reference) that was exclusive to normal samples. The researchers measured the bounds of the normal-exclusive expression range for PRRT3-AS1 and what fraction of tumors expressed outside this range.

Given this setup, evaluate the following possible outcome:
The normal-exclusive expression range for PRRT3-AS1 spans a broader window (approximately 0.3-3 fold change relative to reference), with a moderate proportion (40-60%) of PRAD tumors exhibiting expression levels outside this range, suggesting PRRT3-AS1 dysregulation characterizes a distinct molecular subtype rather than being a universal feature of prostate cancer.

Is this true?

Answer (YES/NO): NO